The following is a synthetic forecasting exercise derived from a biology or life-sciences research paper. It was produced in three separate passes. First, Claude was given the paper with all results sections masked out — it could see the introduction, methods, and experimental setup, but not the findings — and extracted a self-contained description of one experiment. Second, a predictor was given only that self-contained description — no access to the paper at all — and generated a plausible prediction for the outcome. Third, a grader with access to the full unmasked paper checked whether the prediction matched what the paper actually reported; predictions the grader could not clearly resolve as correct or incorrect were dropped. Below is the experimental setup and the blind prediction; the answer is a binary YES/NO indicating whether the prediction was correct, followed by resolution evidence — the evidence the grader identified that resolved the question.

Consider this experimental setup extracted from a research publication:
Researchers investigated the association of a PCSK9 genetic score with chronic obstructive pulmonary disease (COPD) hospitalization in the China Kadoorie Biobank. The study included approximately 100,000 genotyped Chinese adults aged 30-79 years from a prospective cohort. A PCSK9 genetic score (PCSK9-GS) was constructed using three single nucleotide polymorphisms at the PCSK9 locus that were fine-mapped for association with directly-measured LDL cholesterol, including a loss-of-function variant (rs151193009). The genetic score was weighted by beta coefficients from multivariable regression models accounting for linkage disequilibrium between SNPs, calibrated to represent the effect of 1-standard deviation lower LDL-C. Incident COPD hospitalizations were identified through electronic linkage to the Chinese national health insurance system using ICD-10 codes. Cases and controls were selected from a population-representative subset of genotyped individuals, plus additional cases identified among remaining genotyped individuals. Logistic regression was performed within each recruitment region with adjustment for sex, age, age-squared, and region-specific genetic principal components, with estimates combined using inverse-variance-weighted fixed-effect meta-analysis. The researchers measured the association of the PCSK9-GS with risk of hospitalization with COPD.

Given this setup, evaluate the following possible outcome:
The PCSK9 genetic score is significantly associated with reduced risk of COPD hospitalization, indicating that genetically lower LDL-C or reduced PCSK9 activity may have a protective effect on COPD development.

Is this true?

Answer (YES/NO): NO